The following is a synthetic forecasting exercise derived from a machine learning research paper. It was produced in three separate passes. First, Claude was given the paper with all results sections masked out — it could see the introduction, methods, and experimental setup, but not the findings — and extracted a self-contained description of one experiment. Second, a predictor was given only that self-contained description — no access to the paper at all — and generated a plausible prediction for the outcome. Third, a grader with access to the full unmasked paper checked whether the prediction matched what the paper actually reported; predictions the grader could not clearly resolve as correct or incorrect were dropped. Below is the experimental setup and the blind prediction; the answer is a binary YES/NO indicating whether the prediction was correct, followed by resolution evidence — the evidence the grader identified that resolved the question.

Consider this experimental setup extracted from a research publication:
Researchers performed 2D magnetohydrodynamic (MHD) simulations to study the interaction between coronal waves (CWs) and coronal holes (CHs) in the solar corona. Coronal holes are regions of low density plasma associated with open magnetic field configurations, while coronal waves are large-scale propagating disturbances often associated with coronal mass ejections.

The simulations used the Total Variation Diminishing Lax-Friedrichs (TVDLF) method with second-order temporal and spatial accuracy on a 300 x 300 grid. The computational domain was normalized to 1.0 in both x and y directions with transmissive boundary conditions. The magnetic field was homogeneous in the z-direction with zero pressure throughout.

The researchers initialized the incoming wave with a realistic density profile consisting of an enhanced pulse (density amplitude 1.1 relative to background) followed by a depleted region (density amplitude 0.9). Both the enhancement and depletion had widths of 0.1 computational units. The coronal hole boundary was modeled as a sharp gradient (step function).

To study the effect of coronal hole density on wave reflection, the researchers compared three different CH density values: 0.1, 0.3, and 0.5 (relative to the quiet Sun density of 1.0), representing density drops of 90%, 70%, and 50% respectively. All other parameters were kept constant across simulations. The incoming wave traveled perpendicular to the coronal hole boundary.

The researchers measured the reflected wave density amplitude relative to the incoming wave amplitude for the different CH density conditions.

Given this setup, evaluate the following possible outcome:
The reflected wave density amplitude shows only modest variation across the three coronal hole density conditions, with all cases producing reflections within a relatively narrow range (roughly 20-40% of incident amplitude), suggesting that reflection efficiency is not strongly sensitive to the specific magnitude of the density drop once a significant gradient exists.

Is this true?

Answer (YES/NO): NO